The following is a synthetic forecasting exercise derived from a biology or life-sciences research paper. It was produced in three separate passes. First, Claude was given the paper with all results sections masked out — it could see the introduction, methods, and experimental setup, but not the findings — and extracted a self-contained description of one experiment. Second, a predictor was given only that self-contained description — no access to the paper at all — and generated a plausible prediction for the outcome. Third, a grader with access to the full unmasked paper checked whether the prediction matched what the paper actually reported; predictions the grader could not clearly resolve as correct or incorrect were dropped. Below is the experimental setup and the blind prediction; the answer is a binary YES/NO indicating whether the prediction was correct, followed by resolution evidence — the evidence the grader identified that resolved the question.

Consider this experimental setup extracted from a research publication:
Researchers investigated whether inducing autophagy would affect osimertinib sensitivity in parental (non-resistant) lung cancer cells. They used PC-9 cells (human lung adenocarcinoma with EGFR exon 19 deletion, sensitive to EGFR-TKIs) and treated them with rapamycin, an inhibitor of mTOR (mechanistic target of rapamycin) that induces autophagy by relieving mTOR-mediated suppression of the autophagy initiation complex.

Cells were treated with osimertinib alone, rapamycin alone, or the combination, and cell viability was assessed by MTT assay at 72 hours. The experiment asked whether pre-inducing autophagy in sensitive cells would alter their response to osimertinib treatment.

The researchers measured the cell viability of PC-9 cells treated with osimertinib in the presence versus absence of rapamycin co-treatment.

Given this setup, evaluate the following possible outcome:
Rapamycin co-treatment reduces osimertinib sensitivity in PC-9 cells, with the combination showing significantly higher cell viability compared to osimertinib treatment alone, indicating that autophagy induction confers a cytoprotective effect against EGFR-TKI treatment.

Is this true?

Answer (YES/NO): YES